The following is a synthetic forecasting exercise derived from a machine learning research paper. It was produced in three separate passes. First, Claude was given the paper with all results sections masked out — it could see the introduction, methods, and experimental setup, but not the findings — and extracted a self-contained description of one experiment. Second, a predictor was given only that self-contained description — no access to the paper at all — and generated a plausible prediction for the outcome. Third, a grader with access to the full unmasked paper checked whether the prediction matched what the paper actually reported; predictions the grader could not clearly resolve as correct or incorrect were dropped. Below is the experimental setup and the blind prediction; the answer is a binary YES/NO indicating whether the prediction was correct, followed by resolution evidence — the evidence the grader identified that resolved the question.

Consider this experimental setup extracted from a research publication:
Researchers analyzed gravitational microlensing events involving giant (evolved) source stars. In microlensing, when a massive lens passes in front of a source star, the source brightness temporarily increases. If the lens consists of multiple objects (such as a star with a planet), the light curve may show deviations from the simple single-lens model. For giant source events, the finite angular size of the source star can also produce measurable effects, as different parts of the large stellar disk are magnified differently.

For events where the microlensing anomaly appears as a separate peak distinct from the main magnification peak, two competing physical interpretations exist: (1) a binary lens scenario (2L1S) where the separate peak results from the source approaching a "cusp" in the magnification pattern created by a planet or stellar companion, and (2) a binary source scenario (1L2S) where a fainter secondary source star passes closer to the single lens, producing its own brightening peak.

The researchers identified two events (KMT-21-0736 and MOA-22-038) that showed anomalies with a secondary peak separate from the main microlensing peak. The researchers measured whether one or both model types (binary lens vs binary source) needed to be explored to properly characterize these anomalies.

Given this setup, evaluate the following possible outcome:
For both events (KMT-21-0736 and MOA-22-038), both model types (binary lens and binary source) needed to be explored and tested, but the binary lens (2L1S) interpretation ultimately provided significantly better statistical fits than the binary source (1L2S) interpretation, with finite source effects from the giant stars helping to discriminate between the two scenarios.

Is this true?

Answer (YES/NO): NO